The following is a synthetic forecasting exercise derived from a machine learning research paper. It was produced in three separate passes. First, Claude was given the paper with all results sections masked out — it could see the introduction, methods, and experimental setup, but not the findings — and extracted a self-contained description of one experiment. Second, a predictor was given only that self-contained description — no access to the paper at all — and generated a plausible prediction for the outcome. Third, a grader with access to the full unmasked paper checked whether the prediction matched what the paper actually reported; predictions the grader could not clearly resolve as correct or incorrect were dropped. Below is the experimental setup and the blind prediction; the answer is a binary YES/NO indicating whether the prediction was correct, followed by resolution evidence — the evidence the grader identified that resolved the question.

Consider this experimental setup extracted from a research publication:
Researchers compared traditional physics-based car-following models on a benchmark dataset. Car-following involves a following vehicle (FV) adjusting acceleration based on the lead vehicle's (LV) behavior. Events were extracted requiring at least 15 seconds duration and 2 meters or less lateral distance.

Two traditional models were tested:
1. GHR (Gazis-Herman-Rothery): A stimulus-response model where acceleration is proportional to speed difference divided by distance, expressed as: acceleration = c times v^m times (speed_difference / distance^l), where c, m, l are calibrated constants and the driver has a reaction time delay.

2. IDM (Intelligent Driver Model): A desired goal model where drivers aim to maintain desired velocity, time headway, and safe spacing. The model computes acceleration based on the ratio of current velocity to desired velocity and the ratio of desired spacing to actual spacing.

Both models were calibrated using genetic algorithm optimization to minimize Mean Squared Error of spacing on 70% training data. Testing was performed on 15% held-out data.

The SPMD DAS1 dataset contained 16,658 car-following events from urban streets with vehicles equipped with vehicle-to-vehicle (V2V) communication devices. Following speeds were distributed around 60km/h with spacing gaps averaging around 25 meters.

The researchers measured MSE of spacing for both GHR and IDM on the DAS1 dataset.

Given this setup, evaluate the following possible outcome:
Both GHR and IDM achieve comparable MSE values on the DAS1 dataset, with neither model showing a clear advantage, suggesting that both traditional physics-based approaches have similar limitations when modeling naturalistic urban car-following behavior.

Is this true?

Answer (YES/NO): NO